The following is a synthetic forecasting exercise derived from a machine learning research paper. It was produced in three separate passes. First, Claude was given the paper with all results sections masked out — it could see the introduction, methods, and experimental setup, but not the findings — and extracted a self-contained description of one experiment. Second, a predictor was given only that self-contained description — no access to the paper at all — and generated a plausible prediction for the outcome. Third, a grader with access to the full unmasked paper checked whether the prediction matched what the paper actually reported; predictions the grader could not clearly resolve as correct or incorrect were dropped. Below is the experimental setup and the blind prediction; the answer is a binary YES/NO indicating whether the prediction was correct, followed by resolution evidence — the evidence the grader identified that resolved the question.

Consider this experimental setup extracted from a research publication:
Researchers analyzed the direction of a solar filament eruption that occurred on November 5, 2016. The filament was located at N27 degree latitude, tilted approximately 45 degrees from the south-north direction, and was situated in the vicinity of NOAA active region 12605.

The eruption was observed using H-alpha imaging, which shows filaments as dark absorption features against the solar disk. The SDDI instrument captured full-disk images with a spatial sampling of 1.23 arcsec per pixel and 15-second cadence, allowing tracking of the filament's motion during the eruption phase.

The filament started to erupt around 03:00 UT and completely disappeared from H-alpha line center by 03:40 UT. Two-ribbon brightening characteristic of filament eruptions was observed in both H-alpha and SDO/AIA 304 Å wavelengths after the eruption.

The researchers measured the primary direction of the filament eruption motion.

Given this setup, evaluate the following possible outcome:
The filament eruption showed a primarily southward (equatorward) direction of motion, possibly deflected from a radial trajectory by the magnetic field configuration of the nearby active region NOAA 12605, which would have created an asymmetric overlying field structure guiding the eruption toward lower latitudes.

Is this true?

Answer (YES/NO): NO